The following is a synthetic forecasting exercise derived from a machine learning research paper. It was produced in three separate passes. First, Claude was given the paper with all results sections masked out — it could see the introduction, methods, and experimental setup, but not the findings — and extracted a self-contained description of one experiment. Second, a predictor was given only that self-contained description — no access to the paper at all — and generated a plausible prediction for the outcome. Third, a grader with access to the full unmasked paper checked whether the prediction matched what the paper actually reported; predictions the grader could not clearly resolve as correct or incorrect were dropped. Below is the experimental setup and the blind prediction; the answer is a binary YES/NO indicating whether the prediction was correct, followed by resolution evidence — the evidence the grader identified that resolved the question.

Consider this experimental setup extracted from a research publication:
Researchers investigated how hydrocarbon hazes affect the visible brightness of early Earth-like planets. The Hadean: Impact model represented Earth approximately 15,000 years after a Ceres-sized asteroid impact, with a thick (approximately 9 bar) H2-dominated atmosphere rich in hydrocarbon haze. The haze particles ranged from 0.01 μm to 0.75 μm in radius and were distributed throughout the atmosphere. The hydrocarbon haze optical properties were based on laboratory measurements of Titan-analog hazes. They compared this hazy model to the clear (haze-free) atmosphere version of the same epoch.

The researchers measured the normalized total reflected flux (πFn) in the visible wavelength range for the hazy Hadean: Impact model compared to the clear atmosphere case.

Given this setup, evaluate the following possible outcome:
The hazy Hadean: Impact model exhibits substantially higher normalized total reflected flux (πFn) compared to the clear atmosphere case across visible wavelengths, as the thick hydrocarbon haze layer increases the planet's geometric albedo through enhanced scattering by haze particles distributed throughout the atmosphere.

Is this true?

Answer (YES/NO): NO